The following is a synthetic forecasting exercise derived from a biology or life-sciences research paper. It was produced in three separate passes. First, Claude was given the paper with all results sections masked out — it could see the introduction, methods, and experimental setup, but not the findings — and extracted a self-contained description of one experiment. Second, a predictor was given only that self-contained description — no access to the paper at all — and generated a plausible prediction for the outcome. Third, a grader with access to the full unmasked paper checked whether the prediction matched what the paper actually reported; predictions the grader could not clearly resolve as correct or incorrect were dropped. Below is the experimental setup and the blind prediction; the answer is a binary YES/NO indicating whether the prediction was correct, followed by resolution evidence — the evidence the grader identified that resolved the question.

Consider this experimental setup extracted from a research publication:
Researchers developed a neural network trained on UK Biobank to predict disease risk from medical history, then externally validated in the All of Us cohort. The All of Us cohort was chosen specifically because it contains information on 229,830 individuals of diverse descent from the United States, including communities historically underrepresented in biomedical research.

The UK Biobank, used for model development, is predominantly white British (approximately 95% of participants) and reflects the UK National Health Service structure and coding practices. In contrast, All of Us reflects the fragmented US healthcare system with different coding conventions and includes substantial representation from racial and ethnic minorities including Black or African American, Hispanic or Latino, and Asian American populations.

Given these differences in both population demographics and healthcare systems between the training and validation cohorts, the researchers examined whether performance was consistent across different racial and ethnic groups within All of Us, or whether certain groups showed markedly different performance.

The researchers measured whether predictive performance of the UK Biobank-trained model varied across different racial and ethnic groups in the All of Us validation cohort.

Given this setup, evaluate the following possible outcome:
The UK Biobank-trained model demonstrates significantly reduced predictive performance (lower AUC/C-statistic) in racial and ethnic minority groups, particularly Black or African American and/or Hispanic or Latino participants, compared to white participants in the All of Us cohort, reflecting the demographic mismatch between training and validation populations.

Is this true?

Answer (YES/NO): NO